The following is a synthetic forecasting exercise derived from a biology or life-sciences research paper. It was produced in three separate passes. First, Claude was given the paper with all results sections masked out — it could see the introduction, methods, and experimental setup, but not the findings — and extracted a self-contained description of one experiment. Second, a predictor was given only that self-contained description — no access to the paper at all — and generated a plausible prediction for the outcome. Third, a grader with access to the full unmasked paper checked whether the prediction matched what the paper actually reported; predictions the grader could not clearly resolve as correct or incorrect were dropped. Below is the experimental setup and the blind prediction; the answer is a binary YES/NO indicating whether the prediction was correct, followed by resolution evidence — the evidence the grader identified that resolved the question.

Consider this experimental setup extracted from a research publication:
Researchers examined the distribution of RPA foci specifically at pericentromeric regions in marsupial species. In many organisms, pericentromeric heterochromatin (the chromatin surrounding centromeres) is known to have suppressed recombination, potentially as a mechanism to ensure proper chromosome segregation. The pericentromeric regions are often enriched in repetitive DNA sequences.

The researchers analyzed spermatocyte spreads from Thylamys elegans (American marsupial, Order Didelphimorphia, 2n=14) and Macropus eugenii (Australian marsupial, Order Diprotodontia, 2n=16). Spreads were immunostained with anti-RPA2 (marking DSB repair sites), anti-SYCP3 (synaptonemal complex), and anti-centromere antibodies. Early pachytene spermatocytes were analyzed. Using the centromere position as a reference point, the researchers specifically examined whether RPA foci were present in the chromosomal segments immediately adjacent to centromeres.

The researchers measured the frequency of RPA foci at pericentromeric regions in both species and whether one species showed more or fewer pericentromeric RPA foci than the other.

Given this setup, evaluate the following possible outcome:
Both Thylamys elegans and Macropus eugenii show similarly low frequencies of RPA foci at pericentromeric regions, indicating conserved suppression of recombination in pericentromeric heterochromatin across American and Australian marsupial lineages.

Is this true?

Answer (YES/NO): NO